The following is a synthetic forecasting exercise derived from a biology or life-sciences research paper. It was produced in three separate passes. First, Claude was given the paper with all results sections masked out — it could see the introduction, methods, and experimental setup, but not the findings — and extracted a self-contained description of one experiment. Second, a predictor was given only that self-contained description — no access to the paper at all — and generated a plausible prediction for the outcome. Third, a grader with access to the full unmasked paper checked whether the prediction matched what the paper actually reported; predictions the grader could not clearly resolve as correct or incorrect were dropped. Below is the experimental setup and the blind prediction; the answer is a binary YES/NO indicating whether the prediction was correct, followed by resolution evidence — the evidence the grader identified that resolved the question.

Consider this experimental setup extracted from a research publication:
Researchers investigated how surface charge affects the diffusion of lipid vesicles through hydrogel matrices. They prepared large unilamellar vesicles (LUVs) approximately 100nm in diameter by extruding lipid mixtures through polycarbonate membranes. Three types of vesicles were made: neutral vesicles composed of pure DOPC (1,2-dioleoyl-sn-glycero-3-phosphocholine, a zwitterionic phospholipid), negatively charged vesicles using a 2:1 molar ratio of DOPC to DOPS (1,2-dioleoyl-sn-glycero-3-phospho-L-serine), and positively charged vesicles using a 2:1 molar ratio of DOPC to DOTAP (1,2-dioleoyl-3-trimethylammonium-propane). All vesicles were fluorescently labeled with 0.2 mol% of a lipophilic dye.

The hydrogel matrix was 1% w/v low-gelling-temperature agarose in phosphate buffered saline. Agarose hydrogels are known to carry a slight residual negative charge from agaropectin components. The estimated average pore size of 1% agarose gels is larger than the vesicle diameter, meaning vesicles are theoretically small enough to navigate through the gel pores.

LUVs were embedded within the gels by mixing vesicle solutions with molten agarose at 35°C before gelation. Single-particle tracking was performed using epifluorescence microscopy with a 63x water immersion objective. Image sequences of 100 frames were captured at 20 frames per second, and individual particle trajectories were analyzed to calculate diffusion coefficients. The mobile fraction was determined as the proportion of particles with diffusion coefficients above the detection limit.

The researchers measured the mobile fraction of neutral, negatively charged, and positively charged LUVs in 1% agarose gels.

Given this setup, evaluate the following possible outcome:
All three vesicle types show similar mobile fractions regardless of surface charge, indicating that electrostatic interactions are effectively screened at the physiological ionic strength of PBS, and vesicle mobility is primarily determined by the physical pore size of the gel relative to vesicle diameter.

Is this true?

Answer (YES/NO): NO